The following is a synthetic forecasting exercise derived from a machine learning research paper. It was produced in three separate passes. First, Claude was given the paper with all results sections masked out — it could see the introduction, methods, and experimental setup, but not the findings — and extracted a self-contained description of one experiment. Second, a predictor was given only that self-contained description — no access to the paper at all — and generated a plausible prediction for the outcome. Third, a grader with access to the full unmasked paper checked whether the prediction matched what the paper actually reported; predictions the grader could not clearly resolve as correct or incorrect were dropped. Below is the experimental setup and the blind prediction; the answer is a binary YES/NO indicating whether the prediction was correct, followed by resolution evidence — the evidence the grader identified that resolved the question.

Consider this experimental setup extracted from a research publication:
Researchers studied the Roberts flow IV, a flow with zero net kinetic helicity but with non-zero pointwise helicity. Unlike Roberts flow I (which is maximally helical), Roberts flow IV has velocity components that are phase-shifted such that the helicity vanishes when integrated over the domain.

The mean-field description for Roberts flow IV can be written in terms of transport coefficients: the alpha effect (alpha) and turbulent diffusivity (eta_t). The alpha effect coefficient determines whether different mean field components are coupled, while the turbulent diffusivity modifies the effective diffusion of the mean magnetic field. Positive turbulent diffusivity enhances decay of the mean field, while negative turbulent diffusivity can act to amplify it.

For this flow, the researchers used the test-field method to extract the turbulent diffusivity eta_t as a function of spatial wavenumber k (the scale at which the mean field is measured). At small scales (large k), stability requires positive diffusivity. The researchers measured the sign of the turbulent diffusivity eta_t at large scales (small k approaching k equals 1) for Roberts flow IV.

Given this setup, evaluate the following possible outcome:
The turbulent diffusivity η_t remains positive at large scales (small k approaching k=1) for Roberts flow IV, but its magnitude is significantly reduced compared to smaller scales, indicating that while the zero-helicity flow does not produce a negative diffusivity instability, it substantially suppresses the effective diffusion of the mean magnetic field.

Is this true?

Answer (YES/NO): NO